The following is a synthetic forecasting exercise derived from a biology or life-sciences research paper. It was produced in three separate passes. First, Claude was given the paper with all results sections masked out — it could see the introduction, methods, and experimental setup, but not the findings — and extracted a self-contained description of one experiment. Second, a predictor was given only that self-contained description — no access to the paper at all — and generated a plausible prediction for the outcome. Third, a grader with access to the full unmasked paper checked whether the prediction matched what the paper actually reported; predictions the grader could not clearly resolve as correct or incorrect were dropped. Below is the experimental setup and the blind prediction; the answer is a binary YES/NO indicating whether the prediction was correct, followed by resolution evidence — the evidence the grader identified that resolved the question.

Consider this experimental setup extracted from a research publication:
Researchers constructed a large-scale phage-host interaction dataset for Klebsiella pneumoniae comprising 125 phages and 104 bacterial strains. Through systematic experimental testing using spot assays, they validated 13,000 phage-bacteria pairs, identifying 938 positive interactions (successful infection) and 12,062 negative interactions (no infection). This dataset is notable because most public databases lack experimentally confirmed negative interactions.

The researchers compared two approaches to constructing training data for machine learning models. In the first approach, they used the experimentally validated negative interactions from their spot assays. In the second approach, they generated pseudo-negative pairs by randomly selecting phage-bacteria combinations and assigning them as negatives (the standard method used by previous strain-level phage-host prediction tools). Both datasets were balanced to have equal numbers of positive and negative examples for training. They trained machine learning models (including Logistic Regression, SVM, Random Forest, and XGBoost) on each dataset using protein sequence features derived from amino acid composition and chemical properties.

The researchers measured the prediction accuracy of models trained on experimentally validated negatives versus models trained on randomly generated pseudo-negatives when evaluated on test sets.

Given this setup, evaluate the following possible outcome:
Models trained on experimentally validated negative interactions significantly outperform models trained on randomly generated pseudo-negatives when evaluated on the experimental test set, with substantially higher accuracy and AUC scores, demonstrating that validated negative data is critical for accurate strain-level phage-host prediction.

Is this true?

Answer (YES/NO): YES